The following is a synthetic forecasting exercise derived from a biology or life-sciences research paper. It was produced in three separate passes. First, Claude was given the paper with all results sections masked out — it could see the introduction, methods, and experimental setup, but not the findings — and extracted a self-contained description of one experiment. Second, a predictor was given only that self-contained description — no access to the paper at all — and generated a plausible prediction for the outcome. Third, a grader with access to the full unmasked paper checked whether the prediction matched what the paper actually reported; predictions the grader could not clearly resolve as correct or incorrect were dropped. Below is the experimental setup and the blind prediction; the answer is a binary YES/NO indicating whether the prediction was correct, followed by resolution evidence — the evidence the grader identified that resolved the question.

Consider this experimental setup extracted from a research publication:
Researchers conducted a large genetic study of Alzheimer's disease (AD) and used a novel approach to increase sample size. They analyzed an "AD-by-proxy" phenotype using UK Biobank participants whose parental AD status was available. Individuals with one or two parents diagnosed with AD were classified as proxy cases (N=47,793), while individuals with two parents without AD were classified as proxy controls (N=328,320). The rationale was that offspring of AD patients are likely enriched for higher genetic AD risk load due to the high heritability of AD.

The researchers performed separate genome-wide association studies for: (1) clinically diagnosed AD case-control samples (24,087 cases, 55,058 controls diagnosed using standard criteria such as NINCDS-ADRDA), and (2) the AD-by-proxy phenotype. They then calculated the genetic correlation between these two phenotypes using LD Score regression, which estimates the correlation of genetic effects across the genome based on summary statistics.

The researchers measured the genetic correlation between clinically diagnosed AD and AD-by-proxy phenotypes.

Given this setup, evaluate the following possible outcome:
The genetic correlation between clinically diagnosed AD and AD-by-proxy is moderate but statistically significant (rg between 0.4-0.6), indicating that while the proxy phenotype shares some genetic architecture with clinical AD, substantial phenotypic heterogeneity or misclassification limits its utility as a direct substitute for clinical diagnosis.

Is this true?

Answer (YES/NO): NO